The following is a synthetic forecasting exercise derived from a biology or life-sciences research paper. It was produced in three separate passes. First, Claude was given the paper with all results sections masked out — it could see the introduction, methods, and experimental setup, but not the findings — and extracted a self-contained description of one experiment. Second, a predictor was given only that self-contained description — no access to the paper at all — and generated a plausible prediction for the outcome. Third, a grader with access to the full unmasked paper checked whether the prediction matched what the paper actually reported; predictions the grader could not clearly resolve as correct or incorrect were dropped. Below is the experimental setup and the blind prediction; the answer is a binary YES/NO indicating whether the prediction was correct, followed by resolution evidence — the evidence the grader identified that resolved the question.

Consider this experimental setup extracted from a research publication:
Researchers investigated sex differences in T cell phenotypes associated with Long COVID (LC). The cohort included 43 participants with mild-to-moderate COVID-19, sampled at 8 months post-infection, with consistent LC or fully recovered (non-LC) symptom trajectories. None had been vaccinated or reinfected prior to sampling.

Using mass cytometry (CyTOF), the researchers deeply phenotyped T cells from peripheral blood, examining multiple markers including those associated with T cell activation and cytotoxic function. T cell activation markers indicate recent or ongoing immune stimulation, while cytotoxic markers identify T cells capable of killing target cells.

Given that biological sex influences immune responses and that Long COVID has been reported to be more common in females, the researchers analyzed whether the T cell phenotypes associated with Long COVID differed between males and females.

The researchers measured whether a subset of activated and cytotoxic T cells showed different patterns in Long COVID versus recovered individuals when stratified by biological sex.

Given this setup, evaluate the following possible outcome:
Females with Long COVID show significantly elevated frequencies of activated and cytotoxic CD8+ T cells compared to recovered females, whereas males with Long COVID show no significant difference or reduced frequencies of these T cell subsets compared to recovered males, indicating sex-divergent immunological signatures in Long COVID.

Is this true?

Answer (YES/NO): YES